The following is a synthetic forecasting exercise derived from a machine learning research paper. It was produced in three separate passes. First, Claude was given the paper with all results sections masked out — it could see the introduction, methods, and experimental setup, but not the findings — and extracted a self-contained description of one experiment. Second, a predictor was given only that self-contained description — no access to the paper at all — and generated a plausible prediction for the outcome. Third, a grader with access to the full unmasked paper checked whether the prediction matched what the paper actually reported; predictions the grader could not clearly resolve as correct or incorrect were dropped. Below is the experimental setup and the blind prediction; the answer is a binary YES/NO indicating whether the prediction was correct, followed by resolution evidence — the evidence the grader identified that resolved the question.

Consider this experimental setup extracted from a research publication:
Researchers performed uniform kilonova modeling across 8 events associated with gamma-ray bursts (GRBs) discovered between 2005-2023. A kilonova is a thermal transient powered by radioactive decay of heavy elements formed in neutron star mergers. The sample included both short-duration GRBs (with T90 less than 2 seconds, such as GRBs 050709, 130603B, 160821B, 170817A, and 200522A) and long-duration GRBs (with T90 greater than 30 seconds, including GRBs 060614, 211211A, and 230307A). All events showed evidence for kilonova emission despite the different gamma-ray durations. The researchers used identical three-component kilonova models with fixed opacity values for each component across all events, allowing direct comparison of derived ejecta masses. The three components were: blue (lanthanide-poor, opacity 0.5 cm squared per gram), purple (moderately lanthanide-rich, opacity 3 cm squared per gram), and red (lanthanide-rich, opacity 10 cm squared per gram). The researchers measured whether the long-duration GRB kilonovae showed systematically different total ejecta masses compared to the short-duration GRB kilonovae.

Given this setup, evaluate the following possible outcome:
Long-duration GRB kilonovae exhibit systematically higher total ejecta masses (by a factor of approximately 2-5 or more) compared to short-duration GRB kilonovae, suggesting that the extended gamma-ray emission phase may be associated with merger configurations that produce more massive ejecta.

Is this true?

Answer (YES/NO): NO